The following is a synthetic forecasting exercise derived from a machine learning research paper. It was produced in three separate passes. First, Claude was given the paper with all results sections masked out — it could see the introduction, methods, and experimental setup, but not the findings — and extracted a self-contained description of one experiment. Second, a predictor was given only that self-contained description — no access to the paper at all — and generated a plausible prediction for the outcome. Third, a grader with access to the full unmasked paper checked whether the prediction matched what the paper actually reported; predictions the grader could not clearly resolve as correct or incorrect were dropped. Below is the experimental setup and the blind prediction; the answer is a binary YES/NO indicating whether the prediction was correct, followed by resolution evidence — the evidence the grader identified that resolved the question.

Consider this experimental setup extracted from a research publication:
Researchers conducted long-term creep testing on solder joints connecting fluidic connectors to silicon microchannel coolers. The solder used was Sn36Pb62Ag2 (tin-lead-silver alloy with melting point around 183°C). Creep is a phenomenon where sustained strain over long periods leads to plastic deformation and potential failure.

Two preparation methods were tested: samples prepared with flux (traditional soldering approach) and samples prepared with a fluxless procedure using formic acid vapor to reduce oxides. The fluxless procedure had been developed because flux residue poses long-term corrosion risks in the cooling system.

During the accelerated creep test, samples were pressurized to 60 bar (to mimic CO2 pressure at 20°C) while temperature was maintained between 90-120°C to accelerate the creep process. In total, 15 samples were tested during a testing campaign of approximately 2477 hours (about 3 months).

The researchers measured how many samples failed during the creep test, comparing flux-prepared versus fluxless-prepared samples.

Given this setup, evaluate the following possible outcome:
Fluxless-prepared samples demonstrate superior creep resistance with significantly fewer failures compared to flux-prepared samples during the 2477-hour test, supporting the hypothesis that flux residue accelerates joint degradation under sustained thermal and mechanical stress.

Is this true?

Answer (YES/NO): YES